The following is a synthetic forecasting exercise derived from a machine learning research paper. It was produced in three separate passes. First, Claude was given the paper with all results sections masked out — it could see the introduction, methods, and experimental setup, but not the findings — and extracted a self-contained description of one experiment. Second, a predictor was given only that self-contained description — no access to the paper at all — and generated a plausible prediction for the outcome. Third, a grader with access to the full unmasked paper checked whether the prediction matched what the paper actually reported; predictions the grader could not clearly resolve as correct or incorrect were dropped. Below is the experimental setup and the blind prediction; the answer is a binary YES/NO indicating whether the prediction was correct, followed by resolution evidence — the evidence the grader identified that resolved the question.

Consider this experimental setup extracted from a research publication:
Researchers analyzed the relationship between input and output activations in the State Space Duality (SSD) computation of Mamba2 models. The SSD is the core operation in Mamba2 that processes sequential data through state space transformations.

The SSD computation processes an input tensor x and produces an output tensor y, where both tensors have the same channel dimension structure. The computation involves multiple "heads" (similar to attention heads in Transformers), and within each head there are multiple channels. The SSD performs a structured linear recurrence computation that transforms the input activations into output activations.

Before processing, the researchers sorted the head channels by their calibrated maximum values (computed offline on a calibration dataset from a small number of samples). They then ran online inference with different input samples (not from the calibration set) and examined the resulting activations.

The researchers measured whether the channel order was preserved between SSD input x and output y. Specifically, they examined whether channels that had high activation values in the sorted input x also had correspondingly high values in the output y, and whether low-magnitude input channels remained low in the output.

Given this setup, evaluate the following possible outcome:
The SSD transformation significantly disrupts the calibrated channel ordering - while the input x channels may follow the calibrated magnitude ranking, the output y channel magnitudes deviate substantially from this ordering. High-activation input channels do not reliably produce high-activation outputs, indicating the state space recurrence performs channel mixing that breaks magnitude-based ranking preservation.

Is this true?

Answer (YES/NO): NO